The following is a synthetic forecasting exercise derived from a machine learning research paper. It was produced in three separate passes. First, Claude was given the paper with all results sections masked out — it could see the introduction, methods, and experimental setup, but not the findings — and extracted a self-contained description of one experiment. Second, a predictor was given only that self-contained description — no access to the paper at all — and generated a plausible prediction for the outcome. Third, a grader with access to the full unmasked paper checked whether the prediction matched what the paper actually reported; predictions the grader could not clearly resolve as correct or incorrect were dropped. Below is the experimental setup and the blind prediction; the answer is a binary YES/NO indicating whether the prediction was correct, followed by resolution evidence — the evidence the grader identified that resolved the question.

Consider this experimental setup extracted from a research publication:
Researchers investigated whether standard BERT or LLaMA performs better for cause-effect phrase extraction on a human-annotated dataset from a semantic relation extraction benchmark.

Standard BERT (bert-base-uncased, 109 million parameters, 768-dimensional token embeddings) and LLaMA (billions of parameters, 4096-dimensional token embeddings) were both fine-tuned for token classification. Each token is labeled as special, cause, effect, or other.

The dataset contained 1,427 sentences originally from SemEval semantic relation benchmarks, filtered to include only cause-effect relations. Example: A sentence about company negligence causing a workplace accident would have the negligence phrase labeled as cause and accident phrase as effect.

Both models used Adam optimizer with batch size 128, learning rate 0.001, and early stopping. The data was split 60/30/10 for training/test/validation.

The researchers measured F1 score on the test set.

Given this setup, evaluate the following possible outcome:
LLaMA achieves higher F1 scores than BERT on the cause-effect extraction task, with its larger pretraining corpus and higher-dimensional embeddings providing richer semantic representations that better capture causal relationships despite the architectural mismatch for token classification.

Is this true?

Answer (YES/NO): YES